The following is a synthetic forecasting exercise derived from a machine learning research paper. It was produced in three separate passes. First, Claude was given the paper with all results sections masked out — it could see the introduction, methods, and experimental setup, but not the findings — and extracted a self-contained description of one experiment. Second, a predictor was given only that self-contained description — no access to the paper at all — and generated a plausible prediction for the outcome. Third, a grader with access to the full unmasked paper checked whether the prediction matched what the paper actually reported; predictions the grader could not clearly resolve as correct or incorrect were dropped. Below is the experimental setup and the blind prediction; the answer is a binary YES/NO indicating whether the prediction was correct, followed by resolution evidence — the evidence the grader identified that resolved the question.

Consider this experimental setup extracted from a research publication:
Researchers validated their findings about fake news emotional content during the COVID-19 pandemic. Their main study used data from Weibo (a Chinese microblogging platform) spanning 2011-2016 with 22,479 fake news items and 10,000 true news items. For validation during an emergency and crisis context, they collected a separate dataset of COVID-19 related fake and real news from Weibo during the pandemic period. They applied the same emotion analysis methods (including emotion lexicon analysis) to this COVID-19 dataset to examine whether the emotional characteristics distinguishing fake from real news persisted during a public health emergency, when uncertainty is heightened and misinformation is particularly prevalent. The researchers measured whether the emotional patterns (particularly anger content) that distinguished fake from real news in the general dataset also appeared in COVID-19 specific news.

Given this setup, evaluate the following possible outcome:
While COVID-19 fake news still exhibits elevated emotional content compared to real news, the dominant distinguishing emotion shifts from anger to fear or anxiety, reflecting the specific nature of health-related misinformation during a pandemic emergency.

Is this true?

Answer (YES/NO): NO